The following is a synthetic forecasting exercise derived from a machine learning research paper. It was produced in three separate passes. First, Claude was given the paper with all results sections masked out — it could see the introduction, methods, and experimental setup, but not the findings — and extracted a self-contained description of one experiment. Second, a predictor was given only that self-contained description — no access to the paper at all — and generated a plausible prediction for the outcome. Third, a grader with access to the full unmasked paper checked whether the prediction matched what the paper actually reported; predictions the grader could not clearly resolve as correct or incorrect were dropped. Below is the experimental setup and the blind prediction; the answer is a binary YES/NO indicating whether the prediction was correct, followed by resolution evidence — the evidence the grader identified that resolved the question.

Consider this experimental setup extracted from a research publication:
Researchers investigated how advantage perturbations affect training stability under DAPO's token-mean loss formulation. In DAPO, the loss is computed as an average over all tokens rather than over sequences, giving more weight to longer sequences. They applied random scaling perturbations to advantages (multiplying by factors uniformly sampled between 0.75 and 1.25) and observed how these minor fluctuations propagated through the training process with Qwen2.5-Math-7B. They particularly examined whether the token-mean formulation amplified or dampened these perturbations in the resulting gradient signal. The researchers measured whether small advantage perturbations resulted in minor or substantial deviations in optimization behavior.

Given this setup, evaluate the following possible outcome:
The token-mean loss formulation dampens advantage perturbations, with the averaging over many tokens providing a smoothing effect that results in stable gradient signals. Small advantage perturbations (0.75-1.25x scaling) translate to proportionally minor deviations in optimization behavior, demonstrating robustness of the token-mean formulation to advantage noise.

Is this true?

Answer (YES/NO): NO